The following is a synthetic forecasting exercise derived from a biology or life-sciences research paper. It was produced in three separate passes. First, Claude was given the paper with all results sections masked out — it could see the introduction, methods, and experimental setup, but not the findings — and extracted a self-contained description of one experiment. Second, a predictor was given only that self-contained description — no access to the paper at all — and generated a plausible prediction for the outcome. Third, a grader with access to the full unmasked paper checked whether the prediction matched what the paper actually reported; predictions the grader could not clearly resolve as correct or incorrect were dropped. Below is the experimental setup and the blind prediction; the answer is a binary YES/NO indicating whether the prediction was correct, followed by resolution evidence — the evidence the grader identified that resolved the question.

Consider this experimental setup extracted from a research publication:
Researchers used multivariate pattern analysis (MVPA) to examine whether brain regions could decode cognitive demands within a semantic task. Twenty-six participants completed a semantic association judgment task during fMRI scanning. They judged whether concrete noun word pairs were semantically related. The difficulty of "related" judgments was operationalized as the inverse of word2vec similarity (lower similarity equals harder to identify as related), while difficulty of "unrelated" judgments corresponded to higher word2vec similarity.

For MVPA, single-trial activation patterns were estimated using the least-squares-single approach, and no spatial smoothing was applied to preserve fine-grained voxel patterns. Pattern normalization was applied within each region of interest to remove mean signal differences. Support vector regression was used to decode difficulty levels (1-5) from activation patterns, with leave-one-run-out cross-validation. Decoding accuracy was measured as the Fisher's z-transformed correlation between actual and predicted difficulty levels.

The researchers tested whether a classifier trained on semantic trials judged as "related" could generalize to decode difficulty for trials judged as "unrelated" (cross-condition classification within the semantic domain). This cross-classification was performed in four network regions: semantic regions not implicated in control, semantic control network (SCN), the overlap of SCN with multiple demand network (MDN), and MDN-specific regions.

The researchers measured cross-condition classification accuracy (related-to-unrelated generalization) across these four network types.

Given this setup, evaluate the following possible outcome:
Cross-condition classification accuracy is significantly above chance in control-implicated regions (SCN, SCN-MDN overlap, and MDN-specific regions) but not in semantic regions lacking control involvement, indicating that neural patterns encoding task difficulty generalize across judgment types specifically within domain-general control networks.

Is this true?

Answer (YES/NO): NO